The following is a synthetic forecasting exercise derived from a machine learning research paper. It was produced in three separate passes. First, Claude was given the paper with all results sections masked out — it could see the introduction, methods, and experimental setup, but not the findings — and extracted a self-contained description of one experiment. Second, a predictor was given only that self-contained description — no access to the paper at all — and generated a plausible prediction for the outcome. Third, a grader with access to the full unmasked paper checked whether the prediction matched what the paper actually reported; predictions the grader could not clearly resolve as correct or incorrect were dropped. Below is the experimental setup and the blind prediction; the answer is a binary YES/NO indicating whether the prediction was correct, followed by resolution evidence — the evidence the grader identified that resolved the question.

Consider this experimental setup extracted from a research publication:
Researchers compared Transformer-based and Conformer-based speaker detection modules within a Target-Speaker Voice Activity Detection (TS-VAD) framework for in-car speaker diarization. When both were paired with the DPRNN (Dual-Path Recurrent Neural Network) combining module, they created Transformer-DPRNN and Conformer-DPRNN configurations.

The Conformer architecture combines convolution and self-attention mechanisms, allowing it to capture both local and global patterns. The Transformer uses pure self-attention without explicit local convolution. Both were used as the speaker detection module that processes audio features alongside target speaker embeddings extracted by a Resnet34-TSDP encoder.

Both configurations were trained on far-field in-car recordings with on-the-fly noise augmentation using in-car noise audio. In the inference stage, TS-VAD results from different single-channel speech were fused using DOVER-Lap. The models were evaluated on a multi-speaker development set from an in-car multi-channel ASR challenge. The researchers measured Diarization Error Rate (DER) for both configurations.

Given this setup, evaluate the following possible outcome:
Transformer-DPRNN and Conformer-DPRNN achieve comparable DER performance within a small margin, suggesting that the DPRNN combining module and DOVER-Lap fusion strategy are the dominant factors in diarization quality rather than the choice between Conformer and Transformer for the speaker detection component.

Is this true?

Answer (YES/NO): YES